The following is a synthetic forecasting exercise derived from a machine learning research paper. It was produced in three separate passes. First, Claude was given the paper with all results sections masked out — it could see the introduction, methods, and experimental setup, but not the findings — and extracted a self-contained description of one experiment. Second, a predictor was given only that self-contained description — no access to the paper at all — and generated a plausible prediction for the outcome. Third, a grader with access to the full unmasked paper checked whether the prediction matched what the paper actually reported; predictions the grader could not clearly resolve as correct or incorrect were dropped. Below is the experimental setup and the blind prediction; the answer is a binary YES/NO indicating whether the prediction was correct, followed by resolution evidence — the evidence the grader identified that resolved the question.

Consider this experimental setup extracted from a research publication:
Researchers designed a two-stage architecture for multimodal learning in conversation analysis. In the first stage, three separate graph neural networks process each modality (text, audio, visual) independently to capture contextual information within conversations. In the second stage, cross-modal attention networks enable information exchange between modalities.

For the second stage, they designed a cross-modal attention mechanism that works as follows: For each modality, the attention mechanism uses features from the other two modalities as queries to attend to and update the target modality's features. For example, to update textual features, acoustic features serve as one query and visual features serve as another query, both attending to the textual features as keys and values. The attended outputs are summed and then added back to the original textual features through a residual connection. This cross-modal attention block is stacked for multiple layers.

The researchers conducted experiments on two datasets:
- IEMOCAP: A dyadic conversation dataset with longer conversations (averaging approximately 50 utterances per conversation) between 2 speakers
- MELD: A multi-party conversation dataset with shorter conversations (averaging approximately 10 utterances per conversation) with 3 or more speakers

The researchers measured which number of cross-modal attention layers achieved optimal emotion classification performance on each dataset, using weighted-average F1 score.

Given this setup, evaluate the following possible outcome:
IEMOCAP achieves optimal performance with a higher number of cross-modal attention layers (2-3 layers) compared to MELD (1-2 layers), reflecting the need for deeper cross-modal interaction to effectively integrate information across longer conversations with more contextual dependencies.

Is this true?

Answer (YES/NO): NO